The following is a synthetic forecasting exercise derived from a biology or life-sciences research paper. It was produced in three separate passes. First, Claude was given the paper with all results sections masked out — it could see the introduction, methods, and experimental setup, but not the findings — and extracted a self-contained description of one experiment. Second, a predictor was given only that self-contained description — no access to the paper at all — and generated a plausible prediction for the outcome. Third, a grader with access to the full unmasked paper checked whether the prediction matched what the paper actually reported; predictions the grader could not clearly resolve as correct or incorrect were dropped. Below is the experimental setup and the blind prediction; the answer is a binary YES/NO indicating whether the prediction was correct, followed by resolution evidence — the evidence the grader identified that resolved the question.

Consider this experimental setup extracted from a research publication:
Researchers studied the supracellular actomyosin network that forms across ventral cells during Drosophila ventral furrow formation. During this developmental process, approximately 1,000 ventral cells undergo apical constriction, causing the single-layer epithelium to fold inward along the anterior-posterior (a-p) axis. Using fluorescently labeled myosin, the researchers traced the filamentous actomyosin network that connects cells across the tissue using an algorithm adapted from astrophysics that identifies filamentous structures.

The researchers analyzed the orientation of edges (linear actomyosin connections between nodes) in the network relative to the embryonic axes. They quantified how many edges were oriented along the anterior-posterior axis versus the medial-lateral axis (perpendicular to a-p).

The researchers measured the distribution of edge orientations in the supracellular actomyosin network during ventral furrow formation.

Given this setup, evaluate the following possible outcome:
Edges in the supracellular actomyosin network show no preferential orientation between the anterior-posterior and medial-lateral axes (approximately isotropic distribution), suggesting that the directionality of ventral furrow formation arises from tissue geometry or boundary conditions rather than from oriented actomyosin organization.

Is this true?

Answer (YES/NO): NO